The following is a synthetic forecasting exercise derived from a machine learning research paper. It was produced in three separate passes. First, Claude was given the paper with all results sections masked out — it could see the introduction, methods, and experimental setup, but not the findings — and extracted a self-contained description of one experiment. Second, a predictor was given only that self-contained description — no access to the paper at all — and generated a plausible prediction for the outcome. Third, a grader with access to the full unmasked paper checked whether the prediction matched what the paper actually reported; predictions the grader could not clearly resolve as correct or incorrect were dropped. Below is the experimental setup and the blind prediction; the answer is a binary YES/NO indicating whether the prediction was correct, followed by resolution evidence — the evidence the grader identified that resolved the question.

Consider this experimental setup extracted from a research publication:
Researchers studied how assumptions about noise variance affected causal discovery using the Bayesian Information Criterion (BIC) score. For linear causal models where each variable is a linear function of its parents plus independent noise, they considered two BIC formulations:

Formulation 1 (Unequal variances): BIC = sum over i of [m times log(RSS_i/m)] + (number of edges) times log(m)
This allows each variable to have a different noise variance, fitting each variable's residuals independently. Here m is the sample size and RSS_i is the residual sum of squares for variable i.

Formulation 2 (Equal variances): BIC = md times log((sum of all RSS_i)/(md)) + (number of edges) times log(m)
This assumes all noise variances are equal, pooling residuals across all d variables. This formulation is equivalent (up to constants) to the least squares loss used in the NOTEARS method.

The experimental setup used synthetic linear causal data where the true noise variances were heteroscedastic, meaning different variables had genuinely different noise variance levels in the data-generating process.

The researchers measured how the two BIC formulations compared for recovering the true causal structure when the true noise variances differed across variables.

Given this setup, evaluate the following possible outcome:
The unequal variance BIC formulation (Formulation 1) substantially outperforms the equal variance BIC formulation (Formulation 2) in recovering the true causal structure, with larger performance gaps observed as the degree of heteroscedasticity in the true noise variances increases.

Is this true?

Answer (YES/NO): NO